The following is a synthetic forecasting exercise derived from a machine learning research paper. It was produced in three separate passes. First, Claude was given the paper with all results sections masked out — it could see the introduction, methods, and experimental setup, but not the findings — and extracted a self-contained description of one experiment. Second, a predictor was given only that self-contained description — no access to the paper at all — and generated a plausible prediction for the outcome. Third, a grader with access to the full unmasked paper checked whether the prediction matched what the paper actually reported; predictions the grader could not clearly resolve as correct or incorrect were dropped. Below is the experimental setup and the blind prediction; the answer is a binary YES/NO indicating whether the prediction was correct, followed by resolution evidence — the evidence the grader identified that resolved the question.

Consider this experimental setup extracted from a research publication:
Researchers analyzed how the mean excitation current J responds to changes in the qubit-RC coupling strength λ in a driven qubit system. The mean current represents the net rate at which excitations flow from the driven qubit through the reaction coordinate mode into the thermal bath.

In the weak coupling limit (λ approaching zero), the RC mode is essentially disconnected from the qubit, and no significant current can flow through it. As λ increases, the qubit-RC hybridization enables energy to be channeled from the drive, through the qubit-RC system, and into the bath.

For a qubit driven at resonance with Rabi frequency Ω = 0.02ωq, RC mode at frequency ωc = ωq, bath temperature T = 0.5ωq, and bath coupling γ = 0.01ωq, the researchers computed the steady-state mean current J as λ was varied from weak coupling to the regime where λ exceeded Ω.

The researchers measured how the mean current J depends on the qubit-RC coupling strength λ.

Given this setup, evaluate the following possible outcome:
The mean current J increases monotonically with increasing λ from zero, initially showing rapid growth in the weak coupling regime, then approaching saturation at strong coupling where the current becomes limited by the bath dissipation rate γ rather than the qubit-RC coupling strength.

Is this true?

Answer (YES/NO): NO